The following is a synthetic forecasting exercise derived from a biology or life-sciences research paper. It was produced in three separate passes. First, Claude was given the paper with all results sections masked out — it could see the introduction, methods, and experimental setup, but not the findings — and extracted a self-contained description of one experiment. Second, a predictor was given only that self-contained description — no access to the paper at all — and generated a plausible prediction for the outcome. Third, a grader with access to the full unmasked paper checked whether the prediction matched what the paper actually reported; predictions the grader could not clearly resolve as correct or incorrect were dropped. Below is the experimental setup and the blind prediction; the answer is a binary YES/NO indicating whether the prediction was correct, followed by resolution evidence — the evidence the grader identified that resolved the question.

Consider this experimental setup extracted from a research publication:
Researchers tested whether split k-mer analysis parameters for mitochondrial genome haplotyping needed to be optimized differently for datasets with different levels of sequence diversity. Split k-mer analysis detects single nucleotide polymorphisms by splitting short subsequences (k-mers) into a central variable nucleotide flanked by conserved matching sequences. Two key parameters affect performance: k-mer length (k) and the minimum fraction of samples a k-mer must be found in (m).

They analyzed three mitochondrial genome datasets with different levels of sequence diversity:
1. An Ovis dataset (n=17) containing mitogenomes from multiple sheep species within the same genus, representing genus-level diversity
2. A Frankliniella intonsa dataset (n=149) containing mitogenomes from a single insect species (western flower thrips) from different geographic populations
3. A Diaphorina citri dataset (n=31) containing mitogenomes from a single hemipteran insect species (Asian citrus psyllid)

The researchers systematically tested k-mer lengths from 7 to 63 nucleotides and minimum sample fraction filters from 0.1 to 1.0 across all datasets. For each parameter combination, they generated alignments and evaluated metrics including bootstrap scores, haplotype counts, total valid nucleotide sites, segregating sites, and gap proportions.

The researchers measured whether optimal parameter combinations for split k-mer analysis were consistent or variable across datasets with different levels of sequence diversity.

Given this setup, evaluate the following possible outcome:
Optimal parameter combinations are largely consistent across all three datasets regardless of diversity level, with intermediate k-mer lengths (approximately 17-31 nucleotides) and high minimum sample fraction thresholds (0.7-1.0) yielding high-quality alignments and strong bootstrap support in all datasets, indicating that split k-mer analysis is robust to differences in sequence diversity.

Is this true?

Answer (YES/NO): NO